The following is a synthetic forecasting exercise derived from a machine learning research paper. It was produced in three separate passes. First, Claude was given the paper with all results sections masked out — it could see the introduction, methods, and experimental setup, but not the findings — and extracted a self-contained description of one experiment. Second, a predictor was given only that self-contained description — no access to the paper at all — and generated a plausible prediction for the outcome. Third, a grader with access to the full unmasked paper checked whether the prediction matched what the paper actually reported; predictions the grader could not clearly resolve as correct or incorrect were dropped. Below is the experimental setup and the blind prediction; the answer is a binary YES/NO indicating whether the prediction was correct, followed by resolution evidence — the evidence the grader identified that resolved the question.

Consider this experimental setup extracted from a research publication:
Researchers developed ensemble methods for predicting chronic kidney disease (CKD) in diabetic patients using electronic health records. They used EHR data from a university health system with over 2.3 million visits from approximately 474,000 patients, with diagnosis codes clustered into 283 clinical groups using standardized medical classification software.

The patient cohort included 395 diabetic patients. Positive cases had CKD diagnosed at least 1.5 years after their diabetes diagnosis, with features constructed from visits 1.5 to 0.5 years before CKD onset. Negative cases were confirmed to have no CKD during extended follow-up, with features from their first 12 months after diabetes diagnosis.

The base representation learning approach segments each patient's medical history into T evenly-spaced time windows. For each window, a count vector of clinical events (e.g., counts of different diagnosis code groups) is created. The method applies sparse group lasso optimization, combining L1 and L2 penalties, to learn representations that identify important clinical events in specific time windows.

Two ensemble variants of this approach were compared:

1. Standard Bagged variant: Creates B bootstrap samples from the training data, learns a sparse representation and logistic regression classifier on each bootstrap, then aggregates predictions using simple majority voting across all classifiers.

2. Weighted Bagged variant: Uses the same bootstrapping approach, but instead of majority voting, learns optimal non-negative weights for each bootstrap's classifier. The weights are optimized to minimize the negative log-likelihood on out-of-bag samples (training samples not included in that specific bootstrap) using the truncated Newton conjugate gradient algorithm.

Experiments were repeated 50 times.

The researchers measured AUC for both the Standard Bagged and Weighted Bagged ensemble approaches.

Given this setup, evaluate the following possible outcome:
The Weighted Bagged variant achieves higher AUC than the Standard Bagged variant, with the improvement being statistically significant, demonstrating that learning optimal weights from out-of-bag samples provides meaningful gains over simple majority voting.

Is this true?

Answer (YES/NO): YES